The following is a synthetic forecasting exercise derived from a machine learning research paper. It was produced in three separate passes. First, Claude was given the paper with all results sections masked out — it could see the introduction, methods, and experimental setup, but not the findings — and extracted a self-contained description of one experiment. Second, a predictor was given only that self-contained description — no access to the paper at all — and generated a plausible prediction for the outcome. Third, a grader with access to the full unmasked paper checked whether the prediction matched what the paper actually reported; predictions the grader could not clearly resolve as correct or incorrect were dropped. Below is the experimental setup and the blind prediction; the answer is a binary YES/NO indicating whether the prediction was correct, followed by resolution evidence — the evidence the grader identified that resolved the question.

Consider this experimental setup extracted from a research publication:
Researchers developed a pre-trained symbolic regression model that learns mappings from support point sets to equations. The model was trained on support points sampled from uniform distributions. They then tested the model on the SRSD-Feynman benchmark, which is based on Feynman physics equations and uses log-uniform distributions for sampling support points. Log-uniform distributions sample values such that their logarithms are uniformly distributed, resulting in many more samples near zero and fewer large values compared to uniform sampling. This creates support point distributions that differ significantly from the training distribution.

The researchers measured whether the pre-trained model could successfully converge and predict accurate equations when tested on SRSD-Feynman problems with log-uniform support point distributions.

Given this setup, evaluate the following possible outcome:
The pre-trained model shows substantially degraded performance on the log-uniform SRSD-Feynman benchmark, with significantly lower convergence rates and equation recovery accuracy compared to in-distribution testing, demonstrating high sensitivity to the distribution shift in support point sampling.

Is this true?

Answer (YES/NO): YES